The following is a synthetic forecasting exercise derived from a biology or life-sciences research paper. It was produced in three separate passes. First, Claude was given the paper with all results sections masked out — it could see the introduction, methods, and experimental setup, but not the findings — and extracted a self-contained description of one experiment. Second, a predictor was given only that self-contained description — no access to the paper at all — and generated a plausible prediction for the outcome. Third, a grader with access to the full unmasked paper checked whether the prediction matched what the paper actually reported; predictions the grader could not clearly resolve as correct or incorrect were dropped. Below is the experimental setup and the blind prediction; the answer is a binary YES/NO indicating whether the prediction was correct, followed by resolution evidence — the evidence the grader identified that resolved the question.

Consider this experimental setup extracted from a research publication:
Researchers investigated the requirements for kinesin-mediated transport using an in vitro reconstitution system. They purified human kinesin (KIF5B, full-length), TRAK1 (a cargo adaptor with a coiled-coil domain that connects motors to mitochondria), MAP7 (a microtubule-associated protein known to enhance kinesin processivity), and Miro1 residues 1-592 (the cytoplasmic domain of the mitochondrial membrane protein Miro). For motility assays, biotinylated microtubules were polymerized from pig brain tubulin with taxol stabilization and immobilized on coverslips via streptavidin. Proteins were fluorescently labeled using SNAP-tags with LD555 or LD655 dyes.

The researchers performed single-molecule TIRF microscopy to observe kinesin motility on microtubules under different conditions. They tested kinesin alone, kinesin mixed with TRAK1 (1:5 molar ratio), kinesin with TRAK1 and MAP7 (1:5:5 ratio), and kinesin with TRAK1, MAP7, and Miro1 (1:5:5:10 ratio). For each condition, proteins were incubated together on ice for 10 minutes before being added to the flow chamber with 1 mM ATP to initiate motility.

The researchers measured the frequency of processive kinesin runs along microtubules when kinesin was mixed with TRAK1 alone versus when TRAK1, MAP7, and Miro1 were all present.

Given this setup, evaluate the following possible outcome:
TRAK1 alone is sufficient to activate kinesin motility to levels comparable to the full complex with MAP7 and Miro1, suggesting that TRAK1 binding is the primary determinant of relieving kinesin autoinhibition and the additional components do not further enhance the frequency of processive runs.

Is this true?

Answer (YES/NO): NO